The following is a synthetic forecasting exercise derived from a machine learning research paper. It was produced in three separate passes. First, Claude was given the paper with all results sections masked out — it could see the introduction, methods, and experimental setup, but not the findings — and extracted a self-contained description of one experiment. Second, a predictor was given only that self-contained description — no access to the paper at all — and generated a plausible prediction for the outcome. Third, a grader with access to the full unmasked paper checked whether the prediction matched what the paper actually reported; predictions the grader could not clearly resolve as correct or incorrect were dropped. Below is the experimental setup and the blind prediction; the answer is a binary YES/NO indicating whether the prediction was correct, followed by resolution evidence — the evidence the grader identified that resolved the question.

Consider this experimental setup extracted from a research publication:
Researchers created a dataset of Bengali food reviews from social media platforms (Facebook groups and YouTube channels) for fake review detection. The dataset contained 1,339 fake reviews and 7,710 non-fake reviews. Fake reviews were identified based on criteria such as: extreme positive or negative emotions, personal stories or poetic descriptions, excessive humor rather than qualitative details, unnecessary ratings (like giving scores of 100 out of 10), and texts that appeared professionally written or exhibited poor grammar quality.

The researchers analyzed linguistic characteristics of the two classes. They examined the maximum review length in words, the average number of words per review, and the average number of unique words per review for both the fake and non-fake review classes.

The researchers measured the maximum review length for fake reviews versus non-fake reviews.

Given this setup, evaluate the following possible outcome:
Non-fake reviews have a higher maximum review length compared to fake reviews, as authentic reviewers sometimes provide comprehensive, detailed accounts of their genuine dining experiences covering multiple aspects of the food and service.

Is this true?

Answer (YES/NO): YES